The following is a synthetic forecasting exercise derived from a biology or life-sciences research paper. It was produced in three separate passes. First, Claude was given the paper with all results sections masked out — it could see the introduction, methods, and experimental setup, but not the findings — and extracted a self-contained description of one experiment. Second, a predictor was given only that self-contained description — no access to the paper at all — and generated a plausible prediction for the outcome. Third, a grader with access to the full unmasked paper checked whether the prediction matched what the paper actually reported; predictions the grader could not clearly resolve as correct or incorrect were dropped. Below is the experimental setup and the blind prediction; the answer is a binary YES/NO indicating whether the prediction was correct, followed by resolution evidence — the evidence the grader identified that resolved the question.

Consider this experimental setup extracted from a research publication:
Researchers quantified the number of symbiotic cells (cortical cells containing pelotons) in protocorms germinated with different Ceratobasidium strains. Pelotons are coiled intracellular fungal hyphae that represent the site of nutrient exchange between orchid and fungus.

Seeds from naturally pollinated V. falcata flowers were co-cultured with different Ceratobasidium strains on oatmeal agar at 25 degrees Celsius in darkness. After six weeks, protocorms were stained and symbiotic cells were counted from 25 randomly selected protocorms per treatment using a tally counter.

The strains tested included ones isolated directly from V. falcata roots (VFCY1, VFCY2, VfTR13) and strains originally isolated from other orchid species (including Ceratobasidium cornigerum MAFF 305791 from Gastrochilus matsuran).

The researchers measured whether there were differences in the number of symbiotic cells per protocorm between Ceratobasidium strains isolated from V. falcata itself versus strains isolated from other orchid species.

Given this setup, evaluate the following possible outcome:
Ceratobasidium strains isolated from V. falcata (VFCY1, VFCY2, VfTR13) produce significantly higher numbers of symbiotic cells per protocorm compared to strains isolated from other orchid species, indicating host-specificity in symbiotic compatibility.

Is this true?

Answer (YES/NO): NO